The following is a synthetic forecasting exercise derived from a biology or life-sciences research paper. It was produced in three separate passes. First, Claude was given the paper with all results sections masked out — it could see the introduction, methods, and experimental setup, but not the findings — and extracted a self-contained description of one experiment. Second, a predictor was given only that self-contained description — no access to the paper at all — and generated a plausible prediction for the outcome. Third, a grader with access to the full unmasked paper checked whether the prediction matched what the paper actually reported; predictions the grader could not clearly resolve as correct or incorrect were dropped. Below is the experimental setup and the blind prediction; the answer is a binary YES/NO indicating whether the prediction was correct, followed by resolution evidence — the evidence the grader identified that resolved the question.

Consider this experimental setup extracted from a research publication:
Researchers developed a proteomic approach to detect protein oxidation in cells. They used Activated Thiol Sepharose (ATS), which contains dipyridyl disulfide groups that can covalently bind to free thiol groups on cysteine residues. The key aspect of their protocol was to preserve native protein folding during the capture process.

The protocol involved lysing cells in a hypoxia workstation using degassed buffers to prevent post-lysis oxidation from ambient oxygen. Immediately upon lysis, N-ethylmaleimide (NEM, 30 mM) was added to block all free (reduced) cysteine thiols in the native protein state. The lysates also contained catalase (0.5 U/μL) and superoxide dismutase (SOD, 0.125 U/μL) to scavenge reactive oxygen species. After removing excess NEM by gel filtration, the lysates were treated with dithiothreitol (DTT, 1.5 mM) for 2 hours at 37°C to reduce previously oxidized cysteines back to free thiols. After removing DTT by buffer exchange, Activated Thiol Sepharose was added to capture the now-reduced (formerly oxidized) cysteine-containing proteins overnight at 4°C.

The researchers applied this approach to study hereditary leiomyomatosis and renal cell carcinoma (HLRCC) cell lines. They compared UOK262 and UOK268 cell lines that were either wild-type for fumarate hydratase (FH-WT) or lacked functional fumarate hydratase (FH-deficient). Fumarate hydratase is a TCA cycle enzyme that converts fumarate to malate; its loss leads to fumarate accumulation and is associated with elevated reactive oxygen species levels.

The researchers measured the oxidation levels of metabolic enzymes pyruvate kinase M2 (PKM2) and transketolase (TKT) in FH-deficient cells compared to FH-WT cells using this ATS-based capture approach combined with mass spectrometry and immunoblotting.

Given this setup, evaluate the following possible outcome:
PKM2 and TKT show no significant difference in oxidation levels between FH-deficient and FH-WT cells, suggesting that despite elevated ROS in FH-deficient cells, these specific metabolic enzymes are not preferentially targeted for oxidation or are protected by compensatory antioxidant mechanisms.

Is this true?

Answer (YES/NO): NO